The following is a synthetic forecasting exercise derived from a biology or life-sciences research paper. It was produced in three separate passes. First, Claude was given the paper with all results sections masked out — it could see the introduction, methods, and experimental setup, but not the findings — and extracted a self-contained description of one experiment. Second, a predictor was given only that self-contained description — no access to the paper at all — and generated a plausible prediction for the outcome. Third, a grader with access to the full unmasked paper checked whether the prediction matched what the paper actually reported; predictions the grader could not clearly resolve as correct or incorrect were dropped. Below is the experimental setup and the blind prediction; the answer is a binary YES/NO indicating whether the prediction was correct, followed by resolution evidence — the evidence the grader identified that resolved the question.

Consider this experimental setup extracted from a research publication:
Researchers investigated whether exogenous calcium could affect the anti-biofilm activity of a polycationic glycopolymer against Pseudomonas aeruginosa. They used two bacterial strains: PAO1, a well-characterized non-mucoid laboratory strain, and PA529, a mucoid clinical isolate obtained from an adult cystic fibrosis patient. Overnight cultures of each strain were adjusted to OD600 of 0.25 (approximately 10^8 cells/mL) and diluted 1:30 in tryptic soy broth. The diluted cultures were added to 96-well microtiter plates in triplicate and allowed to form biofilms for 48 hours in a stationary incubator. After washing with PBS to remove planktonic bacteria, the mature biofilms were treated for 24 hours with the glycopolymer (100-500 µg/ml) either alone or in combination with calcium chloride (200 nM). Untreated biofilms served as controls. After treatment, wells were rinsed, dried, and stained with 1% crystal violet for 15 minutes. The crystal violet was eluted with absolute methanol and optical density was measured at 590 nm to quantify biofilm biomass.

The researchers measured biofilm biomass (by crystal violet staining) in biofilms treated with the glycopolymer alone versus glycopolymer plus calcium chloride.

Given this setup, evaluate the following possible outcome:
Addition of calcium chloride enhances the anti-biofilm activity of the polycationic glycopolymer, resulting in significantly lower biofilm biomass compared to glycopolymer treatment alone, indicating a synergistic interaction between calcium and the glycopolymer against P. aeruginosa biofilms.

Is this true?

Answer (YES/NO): NO